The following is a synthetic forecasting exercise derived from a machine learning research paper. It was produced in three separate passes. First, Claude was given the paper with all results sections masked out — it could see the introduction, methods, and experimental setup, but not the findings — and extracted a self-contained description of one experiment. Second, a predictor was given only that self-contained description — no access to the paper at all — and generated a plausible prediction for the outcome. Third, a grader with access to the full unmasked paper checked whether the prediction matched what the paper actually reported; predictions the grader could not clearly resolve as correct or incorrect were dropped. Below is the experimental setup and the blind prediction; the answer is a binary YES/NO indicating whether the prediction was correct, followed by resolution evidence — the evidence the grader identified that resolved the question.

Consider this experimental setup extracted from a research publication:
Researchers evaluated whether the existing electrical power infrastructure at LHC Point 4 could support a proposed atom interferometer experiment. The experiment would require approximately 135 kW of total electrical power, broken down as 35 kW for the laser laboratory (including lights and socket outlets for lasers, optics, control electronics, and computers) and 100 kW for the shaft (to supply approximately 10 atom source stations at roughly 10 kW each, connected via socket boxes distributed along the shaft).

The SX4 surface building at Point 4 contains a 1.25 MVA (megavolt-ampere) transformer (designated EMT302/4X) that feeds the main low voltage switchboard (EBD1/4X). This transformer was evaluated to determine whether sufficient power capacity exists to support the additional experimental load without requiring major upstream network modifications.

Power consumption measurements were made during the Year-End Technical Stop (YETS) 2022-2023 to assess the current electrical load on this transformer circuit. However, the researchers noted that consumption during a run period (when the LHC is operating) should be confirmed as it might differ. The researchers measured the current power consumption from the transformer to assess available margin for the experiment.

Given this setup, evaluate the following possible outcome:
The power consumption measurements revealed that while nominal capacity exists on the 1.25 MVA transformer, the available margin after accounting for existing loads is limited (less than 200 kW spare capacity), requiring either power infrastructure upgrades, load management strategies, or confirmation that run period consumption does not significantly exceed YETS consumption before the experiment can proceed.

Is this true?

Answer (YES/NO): NO